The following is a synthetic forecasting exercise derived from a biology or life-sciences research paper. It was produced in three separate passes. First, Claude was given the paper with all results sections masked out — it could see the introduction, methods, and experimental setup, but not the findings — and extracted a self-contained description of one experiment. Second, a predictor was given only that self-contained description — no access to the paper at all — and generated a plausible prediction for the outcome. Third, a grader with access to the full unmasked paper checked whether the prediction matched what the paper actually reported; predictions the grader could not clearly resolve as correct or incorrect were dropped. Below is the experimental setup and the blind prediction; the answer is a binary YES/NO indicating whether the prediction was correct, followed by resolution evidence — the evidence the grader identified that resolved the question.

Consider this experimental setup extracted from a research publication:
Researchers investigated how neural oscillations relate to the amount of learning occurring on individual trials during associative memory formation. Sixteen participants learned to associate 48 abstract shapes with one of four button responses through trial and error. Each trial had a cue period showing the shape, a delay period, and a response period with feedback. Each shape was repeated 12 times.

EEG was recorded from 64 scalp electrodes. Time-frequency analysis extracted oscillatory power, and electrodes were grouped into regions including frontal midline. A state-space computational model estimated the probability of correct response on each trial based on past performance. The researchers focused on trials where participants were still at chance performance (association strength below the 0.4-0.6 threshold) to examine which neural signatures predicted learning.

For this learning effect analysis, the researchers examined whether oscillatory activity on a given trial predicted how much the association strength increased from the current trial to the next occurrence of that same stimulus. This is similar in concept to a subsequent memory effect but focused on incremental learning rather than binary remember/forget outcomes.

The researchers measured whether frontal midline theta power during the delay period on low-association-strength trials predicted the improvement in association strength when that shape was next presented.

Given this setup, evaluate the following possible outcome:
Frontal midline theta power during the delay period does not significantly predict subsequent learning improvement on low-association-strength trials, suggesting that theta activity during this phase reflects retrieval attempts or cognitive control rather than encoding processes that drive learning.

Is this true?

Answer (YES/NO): NO